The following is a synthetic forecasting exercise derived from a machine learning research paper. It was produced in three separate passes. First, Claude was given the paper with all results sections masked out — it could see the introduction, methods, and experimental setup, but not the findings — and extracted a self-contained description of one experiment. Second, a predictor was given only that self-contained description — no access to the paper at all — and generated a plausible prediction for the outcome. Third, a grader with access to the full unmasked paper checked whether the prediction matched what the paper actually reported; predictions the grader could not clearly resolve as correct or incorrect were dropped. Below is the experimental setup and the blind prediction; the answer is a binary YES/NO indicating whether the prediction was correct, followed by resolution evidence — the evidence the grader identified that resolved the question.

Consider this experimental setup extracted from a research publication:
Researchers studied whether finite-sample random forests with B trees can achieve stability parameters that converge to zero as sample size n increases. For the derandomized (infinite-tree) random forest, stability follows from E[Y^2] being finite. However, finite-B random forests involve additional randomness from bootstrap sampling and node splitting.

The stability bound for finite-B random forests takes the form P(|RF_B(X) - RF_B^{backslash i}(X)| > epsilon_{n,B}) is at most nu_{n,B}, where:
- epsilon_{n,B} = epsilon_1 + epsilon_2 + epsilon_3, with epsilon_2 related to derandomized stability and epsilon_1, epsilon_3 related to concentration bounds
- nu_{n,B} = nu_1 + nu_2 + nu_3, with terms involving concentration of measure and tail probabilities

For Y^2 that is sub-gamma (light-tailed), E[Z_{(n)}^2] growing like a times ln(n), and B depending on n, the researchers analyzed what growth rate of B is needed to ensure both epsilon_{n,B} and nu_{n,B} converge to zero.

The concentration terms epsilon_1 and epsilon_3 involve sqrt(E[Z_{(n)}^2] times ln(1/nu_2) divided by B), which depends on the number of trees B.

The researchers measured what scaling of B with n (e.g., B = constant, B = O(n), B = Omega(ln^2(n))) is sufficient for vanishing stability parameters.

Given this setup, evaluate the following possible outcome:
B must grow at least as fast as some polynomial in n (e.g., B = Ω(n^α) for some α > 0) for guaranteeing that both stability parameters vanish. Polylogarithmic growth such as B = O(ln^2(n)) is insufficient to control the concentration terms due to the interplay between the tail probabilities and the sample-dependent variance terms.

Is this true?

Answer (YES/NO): NO